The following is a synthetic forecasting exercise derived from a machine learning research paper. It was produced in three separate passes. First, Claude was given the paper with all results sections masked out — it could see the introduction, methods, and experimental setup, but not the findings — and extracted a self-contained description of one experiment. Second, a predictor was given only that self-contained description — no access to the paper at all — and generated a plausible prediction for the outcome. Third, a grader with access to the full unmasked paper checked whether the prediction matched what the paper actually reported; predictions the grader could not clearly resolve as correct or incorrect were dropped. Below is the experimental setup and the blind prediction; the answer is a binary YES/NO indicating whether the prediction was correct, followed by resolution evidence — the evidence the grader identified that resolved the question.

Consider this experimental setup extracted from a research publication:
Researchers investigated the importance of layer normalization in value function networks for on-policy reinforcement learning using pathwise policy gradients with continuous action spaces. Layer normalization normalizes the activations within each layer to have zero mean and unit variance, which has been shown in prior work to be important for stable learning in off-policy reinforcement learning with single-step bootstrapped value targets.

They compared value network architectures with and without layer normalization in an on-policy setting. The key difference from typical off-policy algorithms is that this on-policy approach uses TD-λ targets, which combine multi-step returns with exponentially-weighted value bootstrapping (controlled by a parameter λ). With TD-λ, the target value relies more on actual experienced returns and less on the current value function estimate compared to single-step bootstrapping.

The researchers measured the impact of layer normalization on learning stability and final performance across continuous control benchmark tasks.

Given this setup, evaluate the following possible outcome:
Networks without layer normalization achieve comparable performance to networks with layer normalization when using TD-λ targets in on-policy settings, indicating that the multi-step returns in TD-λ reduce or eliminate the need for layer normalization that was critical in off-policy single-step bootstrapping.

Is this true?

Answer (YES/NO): YES